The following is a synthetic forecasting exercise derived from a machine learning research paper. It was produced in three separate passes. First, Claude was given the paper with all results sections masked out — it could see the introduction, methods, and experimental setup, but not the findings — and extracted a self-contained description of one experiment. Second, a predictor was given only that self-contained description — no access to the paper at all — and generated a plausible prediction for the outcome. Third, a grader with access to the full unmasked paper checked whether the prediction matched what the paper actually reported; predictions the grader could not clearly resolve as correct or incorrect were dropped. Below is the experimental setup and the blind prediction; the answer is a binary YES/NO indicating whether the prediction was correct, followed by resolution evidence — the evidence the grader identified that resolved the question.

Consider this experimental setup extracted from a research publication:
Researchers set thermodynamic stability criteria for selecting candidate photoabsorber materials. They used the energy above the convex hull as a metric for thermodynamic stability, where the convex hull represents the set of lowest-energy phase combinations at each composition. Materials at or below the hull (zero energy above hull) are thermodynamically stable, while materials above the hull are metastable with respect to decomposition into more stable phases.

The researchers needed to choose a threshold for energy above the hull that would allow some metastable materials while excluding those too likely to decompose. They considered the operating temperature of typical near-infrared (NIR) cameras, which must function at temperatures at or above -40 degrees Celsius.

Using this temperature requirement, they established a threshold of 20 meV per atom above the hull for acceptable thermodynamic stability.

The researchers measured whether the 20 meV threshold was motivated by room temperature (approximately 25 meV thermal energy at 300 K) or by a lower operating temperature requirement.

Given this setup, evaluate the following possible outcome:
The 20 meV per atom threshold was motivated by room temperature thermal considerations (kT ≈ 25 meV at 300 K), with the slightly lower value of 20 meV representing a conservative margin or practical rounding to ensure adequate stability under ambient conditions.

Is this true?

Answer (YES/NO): NO